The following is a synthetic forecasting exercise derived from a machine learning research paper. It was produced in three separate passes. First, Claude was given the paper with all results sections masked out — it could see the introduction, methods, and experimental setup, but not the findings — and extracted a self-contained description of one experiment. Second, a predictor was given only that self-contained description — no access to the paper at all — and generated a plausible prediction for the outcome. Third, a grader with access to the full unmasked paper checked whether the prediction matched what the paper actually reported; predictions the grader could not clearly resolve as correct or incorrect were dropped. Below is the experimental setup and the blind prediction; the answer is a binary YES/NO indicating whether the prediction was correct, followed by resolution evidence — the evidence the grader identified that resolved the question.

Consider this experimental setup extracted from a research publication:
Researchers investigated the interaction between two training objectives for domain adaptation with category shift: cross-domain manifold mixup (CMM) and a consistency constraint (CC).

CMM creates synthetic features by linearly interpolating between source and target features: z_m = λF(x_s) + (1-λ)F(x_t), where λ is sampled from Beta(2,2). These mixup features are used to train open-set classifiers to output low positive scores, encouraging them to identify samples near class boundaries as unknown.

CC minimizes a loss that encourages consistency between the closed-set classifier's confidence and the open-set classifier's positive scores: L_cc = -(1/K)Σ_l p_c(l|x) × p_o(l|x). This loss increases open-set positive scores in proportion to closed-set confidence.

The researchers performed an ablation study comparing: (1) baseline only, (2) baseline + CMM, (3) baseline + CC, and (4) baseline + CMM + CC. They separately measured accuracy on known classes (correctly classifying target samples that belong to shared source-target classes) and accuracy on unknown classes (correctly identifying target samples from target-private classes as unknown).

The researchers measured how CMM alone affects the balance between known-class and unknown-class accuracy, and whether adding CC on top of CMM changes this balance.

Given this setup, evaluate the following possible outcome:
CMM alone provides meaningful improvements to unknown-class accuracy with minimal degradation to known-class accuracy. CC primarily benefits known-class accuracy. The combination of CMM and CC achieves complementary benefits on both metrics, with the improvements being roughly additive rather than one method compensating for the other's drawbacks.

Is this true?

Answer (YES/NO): NO